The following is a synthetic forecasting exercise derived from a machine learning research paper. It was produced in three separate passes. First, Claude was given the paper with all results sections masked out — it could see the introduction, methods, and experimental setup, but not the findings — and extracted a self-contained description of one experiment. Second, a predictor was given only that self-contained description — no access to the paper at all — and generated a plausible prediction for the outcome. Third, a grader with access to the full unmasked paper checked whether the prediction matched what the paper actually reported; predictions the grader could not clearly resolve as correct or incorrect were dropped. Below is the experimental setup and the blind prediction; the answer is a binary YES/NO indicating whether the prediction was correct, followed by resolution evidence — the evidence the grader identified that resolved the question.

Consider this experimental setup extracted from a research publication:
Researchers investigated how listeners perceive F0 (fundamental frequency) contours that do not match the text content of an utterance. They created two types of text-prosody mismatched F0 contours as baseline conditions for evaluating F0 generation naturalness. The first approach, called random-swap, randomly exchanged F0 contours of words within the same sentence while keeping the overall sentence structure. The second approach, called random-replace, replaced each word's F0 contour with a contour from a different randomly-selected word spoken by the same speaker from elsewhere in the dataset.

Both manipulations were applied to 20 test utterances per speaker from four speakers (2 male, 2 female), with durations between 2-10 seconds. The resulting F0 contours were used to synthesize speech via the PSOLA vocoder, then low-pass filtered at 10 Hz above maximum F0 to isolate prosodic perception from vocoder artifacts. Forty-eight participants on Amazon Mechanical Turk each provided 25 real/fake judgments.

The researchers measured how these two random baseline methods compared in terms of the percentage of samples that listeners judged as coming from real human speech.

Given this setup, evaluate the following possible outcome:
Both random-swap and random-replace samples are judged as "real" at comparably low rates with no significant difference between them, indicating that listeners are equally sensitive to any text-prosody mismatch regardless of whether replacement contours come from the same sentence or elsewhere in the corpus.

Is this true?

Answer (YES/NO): YES